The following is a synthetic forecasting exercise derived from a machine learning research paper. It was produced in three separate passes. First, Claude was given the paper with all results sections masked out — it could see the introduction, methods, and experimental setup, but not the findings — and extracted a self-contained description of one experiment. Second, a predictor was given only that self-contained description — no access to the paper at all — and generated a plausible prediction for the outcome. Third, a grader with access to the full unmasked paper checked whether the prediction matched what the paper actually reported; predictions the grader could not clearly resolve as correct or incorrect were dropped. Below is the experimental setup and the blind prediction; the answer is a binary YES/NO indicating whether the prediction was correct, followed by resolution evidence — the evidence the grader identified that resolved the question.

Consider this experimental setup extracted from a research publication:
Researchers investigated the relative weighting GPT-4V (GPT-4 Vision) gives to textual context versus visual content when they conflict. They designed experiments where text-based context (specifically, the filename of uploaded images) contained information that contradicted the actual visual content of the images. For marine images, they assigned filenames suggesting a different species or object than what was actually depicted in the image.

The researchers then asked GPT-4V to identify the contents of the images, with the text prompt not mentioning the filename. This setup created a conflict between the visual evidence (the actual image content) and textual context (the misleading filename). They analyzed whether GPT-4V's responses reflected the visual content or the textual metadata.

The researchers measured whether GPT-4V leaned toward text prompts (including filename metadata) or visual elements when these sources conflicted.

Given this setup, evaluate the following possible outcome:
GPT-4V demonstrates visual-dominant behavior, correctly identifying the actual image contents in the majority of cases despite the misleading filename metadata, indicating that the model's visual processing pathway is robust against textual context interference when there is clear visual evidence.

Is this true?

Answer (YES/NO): NO